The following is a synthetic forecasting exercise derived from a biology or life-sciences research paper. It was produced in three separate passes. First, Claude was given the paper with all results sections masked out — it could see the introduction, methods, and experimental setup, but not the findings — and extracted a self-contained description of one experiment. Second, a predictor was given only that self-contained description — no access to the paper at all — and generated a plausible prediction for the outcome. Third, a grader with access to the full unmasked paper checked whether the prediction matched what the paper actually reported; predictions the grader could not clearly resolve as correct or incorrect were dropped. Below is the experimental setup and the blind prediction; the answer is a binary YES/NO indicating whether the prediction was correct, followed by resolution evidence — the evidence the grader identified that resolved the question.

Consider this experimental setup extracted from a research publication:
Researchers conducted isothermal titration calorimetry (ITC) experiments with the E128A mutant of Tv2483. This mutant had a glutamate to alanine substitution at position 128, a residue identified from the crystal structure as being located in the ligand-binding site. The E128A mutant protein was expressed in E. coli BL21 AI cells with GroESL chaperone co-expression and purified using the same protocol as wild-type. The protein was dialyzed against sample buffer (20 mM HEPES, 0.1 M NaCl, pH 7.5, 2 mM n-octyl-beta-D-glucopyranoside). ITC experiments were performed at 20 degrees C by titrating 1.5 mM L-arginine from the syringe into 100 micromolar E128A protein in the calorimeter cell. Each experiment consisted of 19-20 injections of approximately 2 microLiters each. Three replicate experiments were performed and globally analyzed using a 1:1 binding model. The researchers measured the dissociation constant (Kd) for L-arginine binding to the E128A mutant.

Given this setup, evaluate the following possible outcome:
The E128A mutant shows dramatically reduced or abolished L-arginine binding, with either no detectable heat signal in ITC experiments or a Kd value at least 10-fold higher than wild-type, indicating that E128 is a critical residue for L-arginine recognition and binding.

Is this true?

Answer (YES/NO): YES